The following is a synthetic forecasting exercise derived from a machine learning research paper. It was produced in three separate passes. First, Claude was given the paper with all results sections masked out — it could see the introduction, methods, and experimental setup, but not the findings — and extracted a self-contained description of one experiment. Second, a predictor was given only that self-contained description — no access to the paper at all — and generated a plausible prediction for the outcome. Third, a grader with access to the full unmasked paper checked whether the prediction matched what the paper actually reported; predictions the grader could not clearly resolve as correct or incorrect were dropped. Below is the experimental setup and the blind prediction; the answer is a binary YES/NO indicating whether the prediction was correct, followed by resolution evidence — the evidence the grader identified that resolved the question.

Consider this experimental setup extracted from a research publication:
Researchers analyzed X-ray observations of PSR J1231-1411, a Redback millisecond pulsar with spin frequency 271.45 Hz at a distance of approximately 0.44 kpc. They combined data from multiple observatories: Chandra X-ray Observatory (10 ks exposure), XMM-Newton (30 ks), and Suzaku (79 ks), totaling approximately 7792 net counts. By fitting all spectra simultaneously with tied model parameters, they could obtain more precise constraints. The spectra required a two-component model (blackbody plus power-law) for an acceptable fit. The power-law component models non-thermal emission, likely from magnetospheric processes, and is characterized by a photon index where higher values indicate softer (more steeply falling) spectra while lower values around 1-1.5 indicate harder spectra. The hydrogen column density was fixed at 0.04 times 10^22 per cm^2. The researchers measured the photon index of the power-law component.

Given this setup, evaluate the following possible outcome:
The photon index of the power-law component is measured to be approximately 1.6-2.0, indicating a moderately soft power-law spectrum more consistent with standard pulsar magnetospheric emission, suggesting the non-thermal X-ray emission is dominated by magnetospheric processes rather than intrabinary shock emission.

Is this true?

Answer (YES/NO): NO